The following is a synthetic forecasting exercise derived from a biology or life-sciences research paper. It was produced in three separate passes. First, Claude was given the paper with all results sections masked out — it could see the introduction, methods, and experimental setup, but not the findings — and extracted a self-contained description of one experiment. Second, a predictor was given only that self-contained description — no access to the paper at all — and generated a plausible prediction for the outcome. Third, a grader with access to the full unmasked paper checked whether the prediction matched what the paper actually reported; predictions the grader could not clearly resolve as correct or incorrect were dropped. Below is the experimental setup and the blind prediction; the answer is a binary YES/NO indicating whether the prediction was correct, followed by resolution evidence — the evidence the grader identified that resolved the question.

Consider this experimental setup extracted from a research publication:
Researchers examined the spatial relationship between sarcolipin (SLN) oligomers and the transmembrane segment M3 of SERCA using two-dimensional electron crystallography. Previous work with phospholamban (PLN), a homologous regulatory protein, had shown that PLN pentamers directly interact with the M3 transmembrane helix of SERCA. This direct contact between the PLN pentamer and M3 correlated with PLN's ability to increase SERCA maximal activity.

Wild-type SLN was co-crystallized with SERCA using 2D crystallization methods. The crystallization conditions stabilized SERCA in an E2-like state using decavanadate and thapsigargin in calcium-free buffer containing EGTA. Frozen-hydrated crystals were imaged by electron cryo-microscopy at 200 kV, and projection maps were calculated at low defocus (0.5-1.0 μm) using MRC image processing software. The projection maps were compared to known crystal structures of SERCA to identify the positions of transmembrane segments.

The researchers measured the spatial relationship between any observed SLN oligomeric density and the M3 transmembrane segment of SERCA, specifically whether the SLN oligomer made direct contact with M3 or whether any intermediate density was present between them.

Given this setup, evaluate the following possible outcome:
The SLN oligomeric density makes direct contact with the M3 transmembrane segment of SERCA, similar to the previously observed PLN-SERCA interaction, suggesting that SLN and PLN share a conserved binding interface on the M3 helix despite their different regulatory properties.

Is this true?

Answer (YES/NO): NO